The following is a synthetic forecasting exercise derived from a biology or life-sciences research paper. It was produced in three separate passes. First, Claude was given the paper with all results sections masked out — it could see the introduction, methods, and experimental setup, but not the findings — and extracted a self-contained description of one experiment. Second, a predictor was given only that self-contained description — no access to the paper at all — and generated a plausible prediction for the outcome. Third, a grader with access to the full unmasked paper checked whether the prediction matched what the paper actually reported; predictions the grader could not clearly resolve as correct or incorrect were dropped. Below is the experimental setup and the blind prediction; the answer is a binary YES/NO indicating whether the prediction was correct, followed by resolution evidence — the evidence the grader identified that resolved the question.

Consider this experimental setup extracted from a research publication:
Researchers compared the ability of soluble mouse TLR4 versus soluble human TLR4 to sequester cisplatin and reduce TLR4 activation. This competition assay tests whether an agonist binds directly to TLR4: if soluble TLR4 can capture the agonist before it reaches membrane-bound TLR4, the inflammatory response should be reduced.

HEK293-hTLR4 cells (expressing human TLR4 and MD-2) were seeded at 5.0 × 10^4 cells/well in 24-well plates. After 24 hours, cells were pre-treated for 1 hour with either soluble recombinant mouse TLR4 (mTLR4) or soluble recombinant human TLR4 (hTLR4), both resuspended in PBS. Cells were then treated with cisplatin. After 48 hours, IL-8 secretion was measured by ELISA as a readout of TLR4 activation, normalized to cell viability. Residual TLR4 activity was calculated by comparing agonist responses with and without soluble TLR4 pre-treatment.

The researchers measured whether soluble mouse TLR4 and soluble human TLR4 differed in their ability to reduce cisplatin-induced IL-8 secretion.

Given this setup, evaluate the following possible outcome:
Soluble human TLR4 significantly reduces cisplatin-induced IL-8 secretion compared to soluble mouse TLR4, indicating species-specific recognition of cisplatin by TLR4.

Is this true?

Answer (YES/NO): YES